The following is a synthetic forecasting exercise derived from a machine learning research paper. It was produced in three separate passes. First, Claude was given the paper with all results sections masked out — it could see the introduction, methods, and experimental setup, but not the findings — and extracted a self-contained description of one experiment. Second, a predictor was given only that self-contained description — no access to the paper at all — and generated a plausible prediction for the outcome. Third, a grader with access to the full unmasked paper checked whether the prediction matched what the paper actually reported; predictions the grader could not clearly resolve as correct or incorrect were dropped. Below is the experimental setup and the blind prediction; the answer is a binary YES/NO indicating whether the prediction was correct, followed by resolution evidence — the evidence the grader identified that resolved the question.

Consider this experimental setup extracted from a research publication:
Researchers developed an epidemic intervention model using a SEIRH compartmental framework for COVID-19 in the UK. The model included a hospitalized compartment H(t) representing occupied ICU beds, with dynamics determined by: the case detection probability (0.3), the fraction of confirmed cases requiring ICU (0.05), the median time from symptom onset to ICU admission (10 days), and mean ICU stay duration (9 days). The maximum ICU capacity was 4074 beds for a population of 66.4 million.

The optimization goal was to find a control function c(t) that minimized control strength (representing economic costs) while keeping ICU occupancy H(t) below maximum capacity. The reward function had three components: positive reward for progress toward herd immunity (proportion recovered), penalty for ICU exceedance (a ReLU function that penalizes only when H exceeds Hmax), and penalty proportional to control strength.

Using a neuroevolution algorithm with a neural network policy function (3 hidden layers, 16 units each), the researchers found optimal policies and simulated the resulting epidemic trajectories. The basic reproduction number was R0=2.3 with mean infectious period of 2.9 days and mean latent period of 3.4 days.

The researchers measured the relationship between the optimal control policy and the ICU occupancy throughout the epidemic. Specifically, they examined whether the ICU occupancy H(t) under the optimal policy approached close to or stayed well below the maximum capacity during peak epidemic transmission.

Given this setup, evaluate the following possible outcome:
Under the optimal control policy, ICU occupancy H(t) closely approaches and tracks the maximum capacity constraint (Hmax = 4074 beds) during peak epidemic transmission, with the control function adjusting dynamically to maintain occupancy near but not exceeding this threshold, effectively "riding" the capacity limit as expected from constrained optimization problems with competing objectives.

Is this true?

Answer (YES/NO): YES